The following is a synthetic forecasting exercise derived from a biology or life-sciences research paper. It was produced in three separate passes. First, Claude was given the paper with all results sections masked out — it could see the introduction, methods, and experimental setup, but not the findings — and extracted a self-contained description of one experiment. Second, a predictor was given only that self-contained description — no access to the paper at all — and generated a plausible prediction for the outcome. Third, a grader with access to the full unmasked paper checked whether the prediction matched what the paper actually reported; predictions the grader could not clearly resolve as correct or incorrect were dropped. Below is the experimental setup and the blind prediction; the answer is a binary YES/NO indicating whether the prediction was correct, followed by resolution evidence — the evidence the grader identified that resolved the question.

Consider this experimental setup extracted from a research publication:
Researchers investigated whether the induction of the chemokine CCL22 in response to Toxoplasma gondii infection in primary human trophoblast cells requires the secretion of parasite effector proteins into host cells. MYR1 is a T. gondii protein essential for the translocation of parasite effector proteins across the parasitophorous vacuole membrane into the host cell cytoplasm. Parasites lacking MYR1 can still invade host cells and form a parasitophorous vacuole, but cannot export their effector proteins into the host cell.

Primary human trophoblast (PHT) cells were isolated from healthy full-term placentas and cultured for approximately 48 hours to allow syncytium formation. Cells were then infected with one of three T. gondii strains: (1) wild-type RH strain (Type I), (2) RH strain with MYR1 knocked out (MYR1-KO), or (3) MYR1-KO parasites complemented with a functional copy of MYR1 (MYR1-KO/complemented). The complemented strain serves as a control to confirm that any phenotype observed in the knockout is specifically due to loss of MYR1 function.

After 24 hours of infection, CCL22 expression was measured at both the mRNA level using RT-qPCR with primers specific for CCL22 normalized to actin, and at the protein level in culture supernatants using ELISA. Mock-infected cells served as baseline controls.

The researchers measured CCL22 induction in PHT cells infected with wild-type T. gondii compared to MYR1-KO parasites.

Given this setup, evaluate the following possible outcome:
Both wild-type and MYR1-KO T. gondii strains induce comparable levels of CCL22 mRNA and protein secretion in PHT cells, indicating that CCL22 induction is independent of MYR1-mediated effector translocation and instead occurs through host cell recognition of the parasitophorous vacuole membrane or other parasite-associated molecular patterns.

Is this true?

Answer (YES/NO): NO